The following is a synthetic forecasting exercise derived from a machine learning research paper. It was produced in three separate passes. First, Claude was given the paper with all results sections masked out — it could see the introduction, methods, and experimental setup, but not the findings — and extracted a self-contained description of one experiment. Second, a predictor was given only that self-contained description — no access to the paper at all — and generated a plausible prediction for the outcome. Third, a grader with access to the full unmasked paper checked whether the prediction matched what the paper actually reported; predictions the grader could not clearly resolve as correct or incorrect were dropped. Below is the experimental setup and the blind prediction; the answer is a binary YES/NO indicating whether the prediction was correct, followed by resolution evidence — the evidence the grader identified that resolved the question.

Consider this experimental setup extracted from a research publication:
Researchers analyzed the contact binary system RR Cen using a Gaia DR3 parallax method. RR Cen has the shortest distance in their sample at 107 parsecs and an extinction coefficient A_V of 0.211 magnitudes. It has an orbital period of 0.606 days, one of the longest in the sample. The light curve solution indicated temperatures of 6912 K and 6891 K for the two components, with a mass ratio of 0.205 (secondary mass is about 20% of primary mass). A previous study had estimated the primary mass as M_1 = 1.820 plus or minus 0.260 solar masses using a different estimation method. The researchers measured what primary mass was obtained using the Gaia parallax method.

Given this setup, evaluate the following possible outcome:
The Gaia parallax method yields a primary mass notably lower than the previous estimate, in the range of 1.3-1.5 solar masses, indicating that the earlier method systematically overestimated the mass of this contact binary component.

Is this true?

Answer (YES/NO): NO